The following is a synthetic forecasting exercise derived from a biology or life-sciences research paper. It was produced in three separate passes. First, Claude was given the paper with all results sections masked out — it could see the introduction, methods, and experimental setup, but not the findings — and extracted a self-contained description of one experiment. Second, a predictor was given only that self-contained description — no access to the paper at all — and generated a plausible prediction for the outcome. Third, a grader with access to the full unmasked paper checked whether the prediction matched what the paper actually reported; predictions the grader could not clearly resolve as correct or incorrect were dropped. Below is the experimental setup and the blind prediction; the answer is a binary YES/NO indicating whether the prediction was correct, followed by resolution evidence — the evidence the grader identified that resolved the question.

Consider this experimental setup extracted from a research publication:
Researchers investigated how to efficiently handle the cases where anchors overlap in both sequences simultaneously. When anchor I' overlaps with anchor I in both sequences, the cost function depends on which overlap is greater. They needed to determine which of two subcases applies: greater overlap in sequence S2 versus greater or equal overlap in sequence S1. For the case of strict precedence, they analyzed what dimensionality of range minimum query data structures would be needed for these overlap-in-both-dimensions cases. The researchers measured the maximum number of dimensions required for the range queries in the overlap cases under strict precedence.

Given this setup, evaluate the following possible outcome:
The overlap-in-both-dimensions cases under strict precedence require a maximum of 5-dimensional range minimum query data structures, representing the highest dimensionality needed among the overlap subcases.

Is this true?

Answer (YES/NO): NO